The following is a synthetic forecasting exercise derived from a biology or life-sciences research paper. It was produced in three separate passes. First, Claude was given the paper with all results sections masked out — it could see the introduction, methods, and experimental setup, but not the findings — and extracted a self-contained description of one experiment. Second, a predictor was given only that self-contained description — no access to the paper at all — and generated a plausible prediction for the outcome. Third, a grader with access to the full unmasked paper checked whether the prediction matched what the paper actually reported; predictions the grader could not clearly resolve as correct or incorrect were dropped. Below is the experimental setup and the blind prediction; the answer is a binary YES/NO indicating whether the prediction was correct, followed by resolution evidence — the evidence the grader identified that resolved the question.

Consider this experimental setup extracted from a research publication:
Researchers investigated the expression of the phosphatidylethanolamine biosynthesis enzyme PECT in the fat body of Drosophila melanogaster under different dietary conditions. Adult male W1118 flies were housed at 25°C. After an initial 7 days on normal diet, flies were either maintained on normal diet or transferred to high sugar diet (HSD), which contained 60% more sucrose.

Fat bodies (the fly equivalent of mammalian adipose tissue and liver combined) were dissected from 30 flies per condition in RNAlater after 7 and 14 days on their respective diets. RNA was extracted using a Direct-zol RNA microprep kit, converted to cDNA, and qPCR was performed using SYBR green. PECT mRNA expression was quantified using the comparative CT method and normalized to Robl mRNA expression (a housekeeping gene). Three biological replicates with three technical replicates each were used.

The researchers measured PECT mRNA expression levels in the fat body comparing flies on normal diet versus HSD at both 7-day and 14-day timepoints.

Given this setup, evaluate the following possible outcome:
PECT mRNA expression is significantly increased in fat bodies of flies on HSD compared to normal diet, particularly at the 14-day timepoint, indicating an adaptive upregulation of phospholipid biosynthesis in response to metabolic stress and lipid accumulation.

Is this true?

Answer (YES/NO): YES